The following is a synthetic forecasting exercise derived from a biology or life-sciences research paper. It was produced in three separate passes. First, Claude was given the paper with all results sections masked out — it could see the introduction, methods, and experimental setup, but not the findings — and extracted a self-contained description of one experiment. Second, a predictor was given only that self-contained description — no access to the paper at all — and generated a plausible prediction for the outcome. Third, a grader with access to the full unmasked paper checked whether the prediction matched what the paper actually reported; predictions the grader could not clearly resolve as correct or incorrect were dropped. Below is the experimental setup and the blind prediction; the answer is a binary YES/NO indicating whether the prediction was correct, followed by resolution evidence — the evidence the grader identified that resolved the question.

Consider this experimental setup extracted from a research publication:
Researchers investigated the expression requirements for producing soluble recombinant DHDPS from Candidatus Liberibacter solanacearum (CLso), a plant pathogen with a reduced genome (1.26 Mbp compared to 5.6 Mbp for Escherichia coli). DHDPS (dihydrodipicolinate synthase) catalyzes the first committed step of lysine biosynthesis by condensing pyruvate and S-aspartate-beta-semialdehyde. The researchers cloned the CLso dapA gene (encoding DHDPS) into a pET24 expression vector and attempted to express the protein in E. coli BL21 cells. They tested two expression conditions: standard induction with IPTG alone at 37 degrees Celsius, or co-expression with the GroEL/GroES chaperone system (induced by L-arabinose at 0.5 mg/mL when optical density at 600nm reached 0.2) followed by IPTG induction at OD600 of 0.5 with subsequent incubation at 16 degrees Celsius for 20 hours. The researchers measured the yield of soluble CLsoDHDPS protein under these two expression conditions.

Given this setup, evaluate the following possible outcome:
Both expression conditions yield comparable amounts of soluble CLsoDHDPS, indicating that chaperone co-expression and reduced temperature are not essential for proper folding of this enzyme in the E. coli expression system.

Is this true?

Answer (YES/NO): NO